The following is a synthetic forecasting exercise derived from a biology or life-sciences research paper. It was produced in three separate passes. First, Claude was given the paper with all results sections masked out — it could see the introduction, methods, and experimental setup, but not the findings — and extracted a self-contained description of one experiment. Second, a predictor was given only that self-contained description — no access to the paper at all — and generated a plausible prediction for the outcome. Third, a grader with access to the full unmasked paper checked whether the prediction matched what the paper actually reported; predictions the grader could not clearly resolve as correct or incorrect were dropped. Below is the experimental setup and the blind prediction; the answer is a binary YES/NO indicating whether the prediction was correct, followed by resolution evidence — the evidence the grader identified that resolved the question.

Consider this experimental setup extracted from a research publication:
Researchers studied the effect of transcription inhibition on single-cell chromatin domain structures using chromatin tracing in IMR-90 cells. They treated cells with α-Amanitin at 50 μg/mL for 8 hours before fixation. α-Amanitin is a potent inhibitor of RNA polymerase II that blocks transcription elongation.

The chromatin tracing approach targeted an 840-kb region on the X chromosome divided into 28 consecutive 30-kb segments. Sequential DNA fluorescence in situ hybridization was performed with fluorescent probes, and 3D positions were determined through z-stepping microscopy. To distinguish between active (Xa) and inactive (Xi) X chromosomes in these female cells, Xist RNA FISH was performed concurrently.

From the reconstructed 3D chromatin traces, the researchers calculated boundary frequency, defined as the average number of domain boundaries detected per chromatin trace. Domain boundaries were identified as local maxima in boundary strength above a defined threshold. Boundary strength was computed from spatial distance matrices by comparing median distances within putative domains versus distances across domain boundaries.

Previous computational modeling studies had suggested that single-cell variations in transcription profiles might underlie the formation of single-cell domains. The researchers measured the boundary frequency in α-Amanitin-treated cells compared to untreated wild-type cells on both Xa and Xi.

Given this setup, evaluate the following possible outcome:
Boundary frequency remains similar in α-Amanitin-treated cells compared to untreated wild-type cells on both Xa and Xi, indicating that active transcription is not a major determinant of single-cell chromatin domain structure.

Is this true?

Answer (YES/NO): YES